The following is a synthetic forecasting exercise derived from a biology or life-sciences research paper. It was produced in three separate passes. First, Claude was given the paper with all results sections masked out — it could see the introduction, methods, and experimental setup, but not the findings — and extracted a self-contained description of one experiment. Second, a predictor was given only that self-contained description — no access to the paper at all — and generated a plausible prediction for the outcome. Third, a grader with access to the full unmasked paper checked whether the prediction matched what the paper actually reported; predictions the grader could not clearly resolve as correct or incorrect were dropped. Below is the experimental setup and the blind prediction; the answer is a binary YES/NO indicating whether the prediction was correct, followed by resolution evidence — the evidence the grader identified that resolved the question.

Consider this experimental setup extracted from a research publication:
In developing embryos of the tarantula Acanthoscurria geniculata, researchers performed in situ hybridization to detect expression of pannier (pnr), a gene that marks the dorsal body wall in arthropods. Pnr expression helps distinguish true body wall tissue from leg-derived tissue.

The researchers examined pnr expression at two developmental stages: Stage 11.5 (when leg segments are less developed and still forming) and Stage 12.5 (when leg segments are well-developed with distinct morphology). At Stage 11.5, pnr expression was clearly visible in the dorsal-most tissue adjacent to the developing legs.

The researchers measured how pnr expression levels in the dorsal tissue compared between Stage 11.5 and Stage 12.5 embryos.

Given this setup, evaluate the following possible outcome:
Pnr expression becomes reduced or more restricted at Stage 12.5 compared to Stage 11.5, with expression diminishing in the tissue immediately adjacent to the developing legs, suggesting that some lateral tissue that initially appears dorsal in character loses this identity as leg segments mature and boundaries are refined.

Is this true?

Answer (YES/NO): YES